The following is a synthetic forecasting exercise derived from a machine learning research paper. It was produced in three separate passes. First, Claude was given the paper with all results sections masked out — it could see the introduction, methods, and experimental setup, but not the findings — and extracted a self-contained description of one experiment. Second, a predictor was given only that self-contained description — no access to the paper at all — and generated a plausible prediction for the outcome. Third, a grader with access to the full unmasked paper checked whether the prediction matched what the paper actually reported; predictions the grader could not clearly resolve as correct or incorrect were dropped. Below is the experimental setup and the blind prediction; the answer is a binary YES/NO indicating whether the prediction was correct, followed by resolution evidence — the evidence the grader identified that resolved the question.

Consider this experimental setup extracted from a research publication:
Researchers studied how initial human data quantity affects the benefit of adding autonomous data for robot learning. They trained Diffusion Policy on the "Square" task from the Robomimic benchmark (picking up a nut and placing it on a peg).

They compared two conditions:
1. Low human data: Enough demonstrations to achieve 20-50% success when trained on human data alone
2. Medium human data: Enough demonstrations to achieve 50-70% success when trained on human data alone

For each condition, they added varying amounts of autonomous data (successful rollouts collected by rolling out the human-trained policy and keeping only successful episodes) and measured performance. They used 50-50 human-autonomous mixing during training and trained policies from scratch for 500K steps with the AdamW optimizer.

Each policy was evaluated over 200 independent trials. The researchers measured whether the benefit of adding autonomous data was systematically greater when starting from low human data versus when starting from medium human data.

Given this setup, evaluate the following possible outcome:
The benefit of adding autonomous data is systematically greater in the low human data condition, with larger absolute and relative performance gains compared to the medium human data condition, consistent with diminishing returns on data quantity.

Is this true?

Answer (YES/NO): YES